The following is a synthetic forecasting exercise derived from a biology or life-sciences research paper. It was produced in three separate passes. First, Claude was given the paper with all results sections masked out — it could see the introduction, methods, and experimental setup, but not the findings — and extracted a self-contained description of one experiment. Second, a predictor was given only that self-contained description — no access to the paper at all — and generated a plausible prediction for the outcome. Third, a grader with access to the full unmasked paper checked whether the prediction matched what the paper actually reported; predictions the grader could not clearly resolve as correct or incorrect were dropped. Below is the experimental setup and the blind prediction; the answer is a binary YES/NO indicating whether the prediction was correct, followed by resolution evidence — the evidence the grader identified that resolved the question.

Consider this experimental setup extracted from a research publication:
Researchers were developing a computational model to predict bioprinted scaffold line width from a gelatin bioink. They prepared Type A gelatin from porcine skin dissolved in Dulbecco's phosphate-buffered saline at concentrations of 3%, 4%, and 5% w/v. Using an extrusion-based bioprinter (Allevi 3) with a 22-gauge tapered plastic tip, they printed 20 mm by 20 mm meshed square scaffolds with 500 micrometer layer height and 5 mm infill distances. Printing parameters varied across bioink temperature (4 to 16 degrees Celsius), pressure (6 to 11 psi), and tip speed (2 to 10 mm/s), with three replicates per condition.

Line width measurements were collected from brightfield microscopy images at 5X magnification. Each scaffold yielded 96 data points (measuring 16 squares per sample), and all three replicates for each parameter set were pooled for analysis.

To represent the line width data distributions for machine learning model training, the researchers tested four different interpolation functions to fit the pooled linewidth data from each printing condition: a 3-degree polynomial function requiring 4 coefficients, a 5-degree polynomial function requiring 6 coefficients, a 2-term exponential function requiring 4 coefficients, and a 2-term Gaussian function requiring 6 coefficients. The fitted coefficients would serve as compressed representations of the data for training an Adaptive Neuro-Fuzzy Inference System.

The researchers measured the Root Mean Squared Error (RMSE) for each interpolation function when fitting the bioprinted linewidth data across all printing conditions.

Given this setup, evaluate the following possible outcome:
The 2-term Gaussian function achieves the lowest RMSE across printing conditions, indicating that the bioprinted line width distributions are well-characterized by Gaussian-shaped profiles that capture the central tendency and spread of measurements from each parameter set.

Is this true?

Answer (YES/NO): NO